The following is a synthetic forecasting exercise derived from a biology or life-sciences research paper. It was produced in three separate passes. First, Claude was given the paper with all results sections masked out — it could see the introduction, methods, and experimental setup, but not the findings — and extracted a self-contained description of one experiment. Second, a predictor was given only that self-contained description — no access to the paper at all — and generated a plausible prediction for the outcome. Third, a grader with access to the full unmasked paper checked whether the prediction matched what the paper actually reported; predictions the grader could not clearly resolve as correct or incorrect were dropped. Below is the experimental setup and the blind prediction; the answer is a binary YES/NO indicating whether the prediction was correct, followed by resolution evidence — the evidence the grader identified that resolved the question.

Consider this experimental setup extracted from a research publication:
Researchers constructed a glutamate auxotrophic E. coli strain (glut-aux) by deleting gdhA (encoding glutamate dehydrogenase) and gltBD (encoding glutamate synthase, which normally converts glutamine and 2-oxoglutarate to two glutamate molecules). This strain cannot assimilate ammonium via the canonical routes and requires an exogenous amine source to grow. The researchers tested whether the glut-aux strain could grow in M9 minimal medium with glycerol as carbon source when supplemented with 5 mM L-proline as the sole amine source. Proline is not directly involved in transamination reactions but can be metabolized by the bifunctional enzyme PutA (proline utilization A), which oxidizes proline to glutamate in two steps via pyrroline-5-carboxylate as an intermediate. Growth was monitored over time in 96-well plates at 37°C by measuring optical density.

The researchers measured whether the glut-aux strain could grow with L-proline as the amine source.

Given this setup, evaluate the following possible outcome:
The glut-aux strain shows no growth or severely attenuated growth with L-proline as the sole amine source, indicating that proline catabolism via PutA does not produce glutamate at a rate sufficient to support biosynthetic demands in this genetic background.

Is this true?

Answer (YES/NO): NO